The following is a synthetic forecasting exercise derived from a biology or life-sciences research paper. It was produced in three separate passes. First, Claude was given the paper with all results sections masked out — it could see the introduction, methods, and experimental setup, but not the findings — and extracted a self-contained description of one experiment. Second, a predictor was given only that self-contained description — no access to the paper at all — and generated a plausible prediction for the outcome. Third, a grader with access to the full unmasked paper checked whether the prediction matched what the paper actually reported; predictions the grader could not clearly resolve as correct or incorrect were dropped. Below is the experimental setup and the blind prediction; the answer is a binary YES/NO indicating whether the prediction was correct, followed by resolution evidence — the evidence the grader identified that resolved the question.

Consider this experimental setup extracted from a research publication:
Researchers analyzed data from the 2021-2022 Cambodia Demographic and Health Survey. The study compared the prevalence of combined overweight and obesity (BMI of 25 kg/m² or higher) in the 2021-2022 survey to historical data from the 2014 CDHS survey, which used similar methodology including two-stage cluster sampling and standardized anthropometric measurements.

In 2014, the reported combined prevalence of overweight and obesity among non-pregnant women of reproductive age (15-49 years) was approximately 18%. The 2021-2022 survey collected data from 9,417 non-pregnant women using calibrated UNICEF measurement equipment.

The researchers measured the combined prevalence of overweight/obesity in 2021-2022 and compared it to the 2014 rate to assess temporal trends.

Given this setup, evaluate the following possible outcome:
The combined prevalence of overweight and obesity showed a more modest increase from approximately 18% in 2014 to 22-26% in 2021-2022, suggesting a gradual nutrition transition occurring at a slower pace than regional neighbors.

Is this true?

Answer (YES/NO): NO